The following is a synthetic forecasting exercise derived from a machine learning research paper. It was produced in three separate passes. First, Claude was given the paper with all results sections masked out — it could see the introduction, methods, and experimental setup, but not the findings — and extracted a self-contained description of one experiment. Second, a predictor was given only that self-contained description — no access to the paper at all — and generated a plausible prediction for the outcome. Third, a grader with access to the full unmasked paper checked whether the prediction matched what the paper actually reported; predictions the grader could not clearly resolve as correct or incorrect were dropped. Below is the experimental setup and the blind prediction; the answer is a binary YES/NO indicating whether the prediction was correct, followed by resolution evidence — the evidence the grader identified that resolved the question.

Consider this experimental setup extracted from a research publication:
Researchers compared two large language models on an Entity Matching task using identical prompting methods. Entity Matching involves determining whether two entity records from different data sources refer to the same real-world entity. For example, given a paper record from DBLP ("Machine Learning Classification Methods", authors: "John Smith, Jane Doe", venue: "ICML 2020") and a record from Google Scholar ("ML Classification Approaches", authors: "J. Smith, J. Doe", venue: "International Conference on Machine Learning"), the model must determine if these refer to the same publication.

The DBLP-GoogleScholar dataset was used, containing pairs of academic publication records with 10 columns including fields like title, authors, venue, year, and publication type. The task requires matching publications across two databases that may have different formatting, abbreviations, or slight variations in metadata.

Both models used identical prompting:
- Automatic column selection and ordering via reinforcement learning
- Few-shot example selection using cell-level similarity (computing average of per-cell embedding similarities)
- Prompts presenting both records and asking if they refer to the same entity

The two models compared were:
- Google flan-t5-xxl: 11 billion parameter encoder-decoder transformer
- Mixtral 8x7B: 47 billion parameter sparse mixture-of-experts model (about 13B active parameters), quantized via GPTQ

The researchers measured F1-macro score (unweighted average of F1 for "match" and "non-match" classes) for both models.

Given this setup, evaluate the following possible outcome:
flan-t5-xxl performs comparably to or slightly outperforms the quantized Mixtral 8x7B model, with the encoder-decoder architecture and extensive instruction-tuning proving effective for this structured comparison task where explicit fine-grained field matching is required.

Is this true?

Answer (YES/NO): YES